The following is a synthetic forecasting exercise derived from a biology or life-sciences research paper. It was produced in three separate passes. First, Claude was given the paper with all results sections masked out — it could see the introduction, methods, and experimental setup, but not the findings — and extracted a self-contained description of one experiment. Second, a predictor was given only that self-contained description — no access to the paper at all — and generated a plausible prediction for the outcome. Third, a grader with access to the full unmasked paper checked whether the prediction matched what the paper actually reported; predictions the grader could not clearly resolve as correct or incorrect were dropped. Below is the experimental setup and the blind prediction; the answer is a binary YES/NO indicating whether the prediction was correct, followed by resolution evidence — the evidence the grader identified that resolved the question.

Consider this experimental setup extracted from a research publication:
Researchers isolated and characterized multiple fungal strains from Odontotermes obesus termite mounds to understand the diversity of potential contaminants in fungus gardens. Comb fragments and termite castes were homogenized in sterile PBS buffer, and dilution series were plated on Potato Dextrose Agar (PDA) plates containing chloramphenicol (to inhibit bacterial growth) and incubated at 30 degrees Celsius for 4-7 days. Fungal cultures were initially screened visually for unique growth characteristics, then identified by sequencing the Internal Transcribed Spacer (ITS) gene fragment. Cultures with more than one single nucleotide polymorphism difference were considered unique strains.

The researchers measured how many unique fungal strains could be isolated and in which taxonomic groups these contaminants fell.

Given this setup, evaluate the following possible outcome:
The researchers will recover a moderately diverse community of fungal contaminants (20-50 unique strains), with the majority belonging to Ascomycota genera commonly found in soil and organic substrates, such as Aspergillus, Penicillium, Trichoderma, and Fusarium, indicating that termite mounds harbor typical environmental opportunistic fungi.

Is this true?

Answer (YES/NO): YES